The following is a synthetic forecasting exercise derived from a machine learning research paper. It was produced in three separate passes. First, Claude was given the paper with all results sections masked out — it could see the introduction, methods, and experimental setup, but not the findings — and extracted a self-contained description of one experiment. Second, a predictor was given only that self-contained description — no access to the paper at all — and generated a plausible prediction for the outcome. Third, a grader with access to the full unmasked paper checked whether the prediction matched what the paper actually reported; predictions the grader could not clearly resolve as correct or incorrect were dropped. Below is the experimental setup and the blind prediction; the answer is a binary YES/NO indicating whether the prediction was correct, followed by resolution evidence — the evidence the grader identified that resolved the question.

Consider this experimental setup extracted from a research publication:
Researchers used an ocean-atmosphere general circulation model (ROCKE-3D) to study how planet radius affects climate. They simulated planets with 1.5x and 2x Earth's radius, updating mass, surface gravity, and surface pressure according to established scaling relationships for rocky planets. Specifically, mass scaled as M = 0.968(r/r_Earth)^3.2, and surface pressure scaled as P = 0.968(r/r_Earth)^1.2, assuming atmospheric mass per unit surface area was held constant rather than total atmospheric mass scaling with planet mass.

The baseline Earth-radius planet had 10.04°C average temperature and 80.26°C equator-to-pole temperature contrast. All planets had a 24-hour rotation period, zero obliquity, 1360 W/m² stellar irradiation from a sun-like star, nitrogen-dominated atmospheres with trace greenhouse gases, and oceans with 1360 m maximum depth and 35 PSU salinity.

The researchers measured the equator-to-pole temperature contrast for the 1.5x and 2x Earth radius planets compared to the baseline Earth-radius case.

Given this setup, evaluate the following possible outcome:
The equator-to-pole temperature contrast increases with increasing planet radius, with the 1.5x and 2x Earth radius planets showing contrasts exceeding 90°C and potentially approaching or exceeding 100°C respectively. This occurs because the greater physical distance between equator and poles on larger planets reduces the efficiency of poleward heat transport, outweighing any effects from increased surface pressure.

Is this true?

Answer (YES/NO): YES